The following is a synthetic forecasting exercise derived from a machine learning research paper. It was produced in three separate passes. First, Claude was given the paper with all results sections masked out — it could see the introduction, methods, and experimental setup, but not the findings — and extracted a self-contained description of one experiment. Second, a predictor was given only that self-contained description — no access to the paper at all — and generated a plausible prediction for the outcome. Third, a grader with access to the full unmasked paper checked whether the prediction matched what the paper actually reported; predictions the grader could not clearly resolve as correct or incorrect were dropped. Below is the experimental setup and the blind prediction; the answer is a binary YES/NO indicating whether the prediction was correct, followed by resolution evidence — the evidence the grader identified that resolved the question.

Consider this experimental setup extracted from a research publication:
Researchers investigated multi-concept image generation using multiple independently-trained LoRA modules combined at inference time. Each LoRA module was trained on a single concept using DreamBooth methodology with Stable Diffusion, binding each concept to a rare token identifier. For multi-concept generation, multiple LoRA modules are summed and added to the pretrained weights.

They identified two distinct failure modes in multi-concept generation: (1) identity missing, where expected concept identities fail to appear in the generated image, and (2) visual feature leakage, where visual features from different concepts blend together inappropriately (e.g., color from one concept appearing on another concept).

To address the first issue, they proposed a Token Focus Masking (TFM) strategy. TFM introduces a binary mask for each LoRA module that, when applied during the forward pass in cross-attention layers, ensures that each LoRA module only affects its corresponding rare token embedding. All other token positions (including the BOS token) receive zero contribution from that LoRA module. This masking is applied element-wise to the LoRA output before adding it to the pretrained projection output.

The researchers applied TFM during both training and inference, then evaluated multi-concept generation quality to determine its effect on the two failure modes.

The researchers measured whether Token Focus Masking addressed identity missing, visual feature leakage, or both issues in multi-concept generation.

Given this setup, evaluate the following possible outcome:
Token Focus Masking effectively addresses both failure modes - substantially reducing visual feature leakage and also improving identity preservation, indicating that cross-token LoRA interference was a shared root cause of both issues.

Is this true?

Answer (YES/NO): NO